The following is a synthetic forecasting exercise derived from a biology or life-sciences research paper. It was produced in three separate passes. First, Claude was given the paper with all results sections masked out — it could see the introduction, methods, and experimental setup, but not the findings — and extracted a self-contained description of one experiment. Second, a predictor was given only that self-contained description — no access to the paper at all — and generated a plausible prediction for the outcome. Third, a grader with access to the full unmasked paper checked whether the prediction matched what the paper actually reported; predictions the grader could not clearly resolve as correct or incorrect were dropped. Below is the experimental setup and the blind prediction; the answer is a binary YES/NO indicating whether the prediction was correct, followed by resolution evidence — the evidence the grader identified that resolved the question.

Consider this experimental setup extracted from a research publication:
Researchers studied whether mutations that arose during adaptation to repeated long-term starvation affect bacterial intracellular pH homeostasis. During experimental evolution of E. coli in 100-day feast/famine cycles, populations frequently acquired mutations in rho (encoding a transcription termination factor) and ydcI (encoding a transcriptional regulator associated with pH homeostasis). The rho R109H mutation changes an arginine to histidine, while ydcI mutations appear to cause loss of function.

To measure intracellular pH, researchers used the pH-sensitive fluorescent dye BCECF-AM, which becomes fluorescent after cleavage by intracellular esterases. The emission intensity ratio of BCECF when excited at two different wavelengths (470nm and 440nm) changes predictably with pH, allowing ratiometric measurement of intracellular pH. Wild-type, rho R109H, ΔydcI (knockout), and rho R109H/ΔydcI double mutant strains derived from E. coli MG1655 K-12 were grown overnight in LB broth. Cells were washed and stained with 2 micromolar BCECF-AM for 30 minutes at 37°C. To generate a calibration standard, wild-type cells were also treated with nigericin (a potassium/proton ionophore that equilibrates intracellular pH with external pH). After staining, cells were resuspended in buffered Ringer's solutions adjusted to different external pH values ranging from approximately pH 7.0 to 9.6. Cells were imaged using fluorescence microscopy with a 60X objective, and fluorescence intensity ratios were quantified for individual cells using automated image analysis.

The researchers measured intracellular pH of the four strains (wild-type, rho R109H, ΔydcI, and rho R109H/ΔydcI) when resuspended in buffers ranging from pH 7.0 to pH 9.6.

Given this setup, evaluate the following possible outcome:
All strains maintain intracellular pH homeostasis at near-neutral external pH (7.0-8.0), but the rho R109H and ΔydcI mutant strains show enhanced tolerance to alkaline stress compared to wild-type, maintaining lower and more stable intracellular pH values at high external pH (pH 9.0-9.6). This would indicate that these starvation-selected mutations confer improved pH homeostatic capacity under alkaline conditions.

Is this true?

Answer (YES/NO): NO